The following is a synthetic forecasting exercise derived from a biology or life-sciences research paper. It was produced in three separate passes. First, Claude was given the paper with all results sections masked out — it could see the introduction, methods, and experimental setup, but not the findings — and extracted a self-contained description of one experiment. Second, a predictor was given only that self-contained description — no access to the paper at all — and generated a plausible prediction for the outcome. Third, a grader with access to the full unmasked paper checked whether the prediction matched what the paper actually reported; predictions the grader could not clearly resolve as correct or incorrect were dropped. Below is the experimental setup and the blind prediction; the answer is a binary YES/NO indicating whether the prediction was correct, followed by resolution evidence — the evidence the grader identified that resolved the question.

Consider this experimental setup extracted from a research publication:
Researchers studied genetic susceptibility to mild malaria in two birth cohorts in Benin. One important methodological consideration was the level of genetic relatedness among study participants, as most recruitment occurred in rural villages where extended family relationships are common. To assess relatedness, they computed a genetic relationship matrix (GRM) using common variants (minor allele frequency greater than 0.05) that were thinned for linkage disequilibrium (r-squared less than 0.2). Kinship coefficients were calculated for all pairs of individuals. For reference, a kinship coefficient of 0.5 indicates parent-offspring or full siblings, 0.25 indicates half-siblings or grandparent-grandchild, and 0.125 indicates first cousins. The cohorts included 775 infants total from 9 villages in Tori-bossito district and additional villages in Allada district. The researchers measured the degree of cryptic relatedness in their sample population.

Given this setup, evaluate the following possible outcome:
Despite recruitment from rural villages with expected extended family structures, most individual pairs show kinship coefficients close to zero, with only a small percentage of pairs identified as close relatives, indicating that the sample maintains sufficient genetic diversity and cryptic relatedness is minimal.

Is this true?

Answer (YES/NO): NO